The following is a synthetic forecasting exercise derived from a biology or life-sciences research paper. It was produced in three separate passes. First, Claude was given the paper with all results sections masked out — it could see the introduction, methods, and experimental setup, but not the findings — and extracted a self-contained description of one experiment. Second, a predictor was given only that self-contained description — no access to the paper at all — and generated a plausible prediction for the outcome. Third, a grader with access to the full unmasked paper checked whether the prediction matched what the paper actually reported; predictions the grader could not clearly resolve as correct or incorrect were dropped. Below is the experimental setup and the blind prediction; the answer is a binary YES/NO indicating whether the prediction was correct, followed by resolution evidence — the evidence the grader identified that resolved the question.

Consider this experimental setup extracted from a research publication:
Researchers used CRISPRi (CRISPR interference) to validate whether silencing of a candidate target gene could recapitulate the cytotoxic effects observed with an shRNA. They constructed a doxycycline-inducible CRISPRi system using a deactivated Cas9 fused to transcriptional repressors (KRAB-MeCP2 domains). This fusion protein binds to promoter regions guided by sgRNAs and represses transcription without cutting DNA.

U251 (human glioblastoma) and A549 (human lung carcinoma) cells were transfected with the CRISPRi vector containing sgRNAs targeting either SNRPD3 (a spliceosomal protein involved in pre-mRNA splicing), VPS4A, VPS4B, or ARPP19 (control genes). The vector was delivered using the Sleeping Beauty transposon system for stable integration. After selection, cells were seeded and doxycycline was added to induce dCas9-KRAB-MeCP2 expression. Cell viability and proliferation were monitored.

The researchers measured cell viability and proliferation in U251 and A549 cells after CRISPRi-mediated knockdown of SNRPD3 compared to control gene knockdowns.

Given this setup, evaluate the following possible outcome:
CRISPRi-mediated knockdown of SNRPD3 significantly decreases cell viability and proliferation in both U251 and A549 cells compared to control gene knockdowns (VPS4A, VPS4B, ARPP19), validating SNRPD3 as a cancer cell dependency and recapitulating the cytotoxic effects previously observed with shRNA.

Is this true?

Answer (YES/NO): YES